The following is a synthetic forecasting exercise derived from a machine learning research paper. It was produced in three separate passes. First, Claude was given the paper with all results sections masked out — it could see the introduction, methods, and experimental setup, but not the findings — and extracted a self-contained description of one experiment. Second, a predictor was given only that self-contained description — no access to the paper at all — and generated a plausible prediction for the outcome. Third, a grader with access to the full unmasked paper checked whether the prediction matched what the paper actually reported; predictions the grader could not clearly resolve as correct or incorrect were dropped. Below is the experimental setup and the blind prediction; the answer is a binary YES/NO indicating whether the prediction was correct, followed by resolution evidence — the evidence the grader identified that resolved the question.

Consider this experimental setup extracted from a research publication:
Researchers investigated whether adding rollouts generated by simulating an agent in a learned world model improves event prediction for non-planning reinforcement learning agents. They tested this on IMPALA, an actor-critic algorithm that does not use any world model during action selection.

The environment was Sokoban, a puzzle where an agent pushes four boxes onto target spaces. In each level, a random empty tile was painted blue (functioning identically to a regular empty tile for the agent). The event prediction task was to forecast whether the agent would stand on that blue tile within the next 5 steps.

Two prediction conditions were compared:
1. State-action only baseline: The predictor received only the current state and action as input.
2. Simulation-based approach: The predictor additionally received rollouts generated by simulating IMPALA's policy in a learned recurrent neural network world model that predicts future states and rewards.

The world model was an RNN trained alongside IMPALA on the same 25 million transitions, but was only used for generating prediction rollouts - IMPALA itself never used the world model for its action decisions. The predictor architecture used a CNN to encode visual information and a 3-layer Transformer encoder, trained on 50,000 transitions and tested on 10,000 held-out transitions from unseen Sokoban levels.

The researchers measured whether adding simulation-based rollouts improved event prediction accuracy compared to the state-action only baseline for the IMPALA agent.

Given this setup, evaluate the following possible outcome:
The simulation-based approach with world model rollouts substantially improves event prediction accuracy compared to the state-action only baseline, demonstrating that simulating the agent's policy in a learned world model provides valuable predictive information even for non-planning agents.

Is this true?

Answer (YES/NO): YES